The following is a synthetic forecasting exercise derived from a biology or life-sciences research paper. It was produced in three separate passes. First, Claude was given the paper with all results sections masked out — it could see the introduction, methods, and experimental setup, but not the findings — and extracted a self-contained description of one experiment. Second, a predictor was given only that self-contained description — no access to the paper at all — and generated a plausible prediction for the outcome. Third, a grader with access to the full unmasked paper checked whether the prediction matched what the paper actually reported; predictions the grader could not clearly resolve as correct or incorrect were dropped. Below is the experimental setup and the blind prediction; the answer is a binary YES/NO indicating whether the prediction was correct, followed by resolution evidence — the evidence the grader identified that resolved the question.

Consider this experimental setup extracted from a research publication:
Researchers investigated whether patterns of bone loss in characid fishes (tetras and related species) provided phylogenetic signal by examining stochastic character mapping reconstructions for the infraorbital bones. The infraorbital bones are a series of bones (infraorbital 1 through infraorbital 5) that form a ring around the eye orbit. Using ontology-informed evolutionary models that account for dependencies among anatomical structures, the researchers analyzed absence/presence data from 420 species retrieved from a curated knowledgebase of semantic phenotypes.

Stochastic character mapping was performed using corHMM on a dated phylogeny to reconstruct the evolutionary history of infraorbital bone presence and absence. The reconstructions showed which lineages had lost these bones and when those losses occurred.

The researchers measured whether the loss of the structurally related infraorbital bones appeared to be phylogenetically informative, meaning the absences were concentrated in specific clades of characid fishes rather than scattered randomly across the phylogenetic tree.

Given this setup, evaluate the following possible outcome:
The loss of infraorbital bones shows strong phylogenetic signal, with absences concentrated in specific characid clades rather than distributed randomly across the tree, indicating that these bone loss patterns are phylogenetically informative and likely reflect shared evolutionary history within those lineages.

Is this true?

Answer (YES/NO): YES